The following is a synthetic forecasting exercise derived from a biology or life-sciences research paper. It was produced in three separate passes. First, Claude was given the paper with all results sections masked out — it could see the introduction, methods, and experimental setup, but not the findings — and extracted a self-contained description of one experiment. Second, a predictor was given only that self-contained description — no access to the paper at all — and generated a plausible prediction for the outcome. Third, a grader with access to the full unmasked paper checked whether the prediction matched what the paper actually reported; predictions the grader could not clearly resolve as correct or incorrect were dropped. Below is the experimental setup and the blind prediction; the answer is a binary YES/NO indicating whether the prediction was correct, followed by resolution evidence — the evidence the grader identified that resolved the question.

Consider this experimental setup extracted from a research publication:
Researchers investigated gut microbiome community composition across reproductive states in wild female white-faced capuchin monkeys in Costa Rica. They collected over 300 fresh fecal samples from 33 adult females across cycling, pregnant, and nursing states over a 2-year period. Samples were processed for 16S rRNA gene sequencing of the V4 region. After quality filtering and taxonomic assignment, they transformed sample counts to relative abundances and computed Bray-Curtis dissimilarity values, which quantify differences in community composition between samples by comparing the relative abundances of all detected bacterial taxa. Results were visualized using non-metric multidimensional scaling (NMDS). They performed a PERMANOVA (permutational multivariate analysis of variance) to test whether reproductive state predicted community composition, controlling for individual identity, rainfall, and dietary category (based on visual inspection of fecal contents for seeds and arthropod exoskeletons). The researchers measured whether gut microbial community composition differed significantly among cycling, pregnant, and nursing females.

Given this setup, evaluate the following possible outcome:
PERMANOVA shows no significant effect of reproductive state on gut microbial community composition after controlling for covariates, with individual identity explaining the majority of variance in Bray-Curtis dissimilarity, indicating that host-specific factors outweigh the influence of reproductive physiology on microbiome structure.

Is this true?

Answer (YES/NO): NO